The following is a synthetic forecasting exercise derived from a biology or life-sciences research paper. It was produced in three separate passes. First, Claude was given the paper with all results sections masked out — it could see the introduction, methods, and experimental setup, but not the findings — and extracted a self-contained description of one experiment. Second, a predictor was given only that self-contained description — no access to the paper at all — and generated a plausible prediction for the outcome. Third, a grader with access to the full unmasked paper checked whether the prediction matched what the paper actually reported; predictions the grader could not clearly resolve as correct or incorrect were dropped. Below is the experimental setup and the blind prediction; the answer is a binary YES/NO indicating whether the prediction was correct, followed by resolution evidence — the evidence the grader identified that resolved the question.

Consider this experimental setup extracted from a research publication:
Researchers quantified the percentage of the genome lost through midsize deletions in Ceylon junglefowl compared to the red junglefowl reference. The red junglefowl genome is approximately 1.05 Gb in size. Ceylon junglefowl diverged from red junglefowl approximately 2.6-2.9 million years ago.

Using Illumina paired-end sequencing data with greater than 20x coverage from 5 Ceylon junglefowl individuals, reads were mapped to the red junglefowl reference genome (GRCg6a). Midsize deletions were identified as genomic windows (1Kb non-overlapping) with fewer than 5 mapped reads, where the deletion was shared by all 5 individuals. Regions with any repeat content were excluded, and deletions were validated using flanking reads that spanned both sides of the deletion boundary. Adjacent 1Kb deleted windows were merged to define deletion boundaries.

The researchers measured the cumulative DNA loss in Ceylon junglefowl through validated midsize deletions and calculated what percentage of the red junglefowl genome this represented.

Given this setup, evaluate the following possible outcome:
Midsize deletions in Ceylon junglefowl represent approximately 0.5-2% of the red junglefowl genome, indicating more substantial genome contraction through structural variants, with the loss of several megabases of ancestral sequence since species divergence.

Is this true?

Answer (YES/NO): NO